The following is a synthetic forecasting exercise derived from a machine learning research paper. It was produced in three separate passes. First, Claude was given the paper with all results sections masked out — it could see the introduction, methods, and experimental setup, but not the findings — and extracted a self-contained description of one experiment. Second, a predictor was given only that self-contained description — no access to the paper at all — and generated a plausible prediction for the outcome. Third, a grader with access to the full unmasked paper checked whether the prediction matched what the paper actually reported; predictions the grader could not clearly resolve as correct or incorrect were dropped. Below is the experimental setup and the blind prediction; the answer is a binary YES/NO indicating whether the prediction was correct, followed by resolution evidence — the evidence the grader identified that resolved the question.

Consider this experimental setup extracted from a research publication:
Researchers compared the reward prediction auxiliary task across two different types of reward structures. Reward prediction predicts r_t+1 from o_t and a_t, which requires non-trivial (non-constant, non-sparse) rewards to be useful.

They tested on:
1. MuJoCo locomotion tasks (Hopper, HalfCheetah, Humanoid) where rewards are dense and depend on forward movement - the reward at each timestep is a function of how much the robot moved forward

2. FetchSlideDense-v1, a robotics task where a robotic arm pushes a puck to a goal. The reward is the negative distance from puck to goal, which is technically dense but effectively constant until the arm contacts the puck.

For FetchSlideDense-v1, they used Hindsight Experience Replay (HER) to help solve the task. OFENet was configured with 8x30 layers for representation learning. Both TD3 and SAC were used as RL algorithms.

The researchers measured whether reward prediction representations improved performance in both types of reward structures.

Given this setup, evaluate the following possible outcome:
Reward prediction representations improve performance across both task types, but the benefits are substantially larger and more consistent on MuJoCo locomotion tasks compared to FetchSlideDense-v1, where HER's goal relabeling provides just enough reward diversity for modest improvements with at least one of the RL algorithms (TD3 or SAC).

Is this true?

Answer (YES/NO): NO